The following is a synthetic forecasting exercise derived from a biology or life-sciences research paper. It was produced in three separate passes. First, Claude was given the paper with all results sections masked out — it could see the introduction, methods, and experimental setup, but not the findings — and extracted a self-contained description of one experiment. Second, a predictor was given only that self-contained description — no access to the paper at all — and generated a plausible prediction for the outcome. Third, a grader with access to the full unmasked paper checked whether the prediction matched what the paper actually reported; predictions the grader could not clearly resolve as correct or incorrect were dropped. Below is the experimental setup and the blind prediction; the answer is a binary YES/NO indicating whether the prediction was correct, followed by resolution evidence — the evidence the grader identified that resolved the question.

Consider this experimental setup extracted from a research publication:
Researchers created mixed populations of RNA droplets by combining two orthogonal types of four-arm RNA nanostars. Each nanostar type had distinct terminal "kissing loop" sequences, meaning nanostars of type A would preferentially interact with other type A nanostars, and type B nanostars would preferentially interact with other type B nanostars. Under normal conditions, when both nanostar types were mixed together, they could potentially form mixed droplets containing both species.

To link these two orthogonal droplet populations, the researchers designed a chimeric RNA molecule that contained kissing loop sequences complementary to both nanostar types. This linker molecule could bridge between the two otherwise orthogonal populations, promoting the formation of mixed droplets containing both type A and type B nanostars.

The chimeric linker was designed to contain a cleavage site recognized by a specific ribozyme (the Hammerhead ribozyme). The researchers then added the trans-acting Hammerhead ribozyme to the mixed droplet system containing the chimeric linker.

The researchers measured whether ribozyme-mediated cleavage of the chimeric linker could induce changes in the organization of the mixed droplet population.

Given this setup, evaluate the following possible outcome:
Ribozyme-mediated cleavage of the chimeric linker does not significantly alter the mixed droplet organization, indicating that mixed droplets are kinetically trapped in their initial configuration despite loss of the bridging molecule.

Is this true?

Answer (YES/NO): NO